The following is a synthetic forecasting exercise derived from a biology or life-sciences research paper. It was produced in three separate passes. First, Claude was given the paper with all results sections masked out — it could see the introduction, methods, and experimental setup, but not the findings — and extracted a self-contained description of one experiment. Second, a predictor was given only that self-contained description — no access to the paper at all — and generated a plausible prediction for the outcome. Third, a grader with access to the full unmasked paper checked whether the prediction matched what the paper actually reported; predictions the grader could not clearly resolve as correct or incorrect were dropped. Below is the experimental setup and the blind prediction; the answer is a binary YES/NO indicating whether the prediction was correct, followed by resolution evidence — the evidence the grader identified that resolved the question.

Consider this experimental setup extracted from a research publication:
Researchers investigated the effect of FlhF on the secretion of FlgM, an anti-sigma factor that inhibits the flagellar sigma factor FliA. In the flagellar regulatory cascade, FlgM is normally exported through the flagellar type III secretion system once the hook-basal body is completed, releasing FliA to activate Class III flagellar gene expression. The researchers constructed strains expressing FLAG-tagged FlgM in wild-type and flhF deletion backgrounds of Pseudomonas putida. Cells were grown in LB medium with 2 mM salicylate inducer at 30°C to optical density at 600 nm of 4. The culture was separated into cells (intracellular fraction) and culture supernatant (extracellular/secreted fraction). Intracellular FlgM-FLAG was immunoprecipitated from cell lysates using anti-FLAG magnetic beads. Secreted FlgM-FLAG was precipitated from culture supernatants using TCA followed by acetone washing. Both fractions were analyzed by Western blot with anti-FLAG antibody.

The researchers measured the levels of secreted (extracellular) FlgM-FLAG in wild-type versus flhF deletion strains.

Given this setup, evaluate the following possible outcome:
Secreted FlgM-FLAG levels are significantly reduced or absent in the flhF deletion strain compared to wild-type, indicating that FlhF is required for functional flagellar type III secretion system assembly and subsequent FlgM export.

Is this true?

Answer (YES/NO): YES